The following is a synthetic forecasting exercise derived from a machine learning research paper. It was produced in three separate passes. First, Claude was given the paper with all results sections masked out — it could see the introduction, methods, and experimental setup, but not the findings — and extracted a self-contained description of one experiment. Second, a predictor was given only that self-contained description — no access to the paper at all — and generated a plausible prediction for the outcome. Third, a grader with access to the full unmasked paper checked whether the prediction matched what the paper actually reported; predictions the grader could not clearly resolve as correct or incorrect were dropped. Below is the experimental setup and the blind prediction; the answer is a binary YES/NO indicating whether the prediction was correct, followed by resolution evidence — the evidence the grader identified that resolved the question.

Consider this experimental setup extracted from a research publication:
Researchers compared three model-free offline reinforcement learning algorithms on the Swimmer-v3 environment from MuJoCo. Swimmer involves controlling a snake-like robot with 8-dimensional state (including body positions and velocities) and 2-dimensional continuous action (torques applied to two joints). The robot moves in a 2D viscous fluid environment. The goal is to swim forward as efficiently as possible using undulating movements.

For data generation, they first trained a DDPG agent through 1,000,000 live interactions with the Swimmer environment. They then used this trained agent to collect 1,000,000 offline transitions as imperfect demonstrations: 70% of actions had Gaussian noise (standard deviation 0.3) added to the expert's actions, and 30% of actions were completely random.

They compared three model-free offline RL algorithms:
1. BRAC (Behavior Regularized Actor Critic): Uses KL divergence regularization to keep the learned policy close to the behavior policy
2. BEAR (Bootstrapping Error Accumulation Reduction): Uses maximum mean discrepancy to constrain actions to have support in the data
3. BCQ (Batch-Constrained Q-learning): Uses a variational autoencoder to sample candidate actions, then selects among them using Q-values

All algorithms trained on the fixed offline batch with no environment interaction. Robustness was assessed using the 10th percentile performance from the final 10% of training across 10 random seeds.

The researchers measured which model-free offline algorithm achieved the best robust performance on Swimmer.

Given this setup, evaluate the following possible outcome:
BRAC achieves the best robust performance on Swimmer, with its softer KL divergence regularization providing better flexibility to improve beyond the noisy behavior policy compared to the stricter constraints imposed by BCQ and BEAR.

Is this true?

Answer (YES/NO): YES